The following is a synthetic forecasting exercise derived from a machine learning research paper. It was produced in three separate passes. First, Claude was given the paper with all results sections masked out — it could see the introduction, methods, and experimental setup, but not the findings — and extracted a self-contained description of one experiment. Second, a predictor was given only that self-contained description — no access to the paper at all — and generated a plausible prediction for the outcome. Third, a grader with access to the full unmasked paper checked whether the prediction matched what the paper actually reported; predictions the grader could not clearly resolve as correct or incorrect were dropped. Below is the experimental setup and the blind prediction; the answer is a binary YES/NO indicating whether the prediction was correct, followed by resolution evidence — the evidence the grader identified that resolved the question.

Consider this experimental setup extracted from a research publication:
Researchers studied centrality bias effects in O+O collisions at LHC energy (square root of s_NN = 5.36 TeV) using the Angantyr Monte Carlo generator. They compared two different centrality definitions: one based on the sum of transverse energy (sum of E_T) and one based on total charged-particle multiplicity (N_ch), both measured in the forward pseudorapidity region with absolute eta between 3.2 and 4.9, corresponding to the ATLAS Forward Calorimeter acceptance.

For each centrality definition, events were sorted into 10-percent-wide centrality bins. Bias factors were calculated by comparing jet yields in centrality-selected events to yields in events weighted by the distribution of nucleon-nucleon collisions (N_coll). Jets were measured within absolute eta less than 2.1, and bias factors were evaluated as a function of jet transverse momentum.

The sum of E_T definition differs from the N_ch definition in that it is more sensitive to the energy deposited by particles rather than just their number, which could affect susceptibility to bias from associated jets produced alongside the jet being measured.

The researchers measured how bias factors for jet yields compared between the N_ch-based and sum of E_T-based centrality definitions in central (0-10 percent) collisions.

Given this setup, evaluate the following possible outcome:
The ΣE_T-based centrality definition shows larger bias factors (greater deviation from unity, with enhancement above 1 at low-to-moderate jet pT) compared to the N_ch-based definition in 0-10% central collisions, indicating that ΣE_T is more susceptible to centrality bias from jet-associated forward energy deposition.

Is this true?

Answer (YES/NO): YES